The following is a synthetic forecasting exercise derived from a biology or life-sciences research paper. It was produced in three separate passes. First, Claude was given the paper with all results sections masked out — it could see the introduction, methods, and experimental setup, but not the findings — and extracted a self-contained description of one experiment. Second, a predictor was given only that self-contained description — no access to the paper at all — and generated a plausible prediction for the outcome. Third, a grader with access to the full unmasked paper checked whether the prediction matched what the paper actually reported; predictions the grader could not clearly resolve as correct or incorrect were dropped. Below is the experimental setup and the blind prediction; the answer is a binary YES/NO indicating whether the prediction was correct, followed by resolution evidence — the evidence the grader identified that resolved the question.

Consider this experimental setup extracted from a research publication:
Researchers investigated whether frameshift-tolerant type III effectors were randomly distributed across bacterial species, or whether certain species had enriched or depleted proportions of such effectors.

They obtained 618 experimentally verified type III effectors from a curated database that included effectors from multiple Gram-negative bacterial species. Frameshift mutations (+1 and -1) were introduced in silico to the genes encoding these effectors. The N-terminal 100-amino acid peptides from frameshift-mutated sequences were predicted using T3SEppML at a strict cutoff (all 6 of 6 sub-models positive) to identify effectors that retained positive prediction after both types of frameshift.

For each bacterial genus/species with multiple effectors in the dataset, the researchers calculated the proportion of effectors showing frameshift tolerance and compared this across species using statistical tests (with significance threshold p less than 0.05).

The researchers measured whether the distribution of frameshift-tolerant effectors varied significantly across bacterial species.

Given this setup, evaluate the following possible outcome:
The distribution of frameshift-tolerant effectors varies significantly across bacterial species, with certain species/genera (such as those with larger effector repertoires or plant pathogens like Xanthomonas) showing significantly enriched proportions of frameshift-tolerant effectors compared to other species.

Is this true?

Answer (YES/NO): NO